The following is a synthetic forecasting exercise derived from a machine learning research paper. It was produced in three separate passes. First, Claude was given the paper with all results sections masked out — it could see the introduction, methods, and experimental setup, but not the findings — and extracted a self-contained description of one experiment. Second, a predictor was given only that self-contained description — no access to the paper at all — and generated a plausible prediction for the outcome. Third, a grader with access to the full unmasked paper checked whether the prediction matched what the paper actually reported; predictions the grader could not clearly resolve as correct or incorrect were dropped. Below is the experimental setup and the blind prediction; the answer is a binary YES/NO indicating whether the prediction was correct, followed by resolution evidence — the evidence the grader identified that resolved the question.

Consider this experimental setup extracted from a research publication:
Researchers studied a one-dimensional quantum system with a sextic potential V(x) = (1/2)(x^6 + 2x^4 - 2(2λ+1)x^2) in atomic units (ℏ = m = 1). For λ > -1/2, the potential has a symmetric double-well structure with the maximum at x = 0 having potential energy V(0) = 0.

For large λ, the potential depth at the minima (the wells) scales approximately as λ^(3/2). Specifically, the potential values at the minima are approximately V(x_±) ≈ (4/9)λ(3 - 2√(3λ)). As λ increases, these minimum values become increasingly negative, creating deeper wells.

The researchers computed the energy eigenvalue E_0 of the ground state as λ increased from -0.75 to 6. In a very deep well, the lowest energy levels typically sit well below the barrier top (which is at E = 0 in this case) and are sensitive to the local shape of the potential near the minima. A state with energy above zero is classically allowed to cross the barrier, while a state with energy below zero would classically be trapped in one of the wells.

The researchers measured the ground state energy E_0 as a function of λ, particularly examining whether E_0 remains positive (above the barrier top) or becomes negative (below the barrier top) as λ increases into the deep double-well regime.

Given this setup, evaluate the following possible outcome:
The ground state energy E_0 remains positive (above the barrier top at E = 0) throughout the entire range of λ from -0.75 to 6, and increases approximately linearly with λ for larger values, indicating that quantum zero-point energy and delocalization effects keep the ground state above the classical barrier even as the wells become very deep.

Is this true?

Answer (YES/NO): NO